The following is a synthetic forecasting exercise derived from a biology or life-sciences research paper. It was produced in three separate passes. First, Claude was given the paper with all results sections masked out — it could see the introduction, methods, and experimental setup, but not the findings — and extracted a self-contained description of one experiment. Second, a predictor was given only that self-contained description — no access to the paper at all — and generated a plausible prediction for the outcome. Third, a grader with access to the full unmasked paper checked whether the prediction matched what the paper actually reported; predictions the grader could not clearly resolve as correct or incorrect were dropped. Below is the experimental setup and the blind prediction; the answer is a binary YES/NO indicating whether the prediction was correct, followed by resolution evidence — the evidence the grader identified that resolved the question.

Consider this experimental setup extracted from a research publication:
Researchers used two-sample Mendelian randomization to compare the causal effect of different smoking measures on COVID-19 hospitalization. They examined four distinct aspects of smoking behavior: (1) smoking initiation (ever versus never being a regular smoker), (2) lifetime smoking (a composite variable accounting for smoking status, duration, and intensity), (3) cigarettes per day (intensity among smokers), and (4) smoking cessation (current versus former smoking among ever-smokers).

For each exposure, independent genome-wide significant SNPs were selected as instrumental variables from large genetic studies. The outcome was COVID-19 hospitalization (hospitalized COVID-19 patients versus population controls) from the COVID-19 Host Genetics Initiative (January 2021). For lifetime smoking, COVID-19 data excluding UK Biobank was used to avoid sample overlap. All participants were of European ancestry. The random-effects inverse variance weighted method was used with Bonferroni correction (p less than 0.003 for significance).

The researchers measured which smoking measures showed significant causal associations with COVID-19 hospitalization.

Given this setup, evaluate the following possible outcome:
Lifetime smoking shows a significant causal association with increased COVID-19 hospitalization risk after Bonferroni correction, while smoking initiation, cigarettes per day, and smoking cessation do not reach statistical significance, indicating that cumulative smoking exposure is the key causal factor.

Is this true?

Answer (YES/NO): NO